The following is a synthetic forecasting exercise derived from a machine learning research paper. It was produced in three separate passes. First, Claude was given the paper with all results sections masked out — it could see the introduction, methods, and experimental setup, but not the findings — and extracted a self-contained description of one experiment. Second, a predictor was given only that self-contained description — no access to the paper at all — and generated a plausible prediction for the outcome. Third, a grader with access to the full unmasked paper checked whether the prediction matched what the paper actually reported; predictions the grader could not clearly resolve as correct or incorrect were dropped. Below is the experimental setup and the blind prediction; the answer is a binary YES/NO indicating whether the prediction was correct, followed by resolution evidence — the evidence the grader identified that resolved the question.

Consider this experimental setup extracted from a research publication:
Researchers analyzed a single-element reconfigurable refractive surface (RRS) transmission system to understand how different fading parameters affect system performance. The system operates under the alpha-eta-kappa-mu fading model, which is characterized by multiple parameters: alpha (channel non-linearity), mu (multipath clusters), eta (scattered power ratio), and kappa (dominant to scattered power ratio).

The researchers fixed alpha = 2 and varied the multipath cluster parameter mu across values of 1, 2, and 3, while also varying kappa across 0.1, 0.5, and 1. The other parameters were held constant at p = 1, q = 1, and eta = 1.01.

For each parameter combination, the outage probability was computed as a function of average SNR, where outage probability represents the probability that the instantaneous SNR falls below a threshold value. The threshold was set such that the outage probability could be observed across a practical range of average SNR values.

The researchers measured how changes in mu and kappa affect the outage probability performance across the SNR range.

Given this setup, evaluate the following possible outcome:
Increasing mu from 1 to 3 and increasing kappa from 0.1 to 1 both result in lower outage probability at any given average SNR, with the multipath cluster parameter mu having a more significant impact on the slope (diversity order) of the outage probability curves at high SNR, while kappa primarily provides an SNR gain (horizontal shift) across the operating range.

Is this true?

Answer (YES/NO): YES